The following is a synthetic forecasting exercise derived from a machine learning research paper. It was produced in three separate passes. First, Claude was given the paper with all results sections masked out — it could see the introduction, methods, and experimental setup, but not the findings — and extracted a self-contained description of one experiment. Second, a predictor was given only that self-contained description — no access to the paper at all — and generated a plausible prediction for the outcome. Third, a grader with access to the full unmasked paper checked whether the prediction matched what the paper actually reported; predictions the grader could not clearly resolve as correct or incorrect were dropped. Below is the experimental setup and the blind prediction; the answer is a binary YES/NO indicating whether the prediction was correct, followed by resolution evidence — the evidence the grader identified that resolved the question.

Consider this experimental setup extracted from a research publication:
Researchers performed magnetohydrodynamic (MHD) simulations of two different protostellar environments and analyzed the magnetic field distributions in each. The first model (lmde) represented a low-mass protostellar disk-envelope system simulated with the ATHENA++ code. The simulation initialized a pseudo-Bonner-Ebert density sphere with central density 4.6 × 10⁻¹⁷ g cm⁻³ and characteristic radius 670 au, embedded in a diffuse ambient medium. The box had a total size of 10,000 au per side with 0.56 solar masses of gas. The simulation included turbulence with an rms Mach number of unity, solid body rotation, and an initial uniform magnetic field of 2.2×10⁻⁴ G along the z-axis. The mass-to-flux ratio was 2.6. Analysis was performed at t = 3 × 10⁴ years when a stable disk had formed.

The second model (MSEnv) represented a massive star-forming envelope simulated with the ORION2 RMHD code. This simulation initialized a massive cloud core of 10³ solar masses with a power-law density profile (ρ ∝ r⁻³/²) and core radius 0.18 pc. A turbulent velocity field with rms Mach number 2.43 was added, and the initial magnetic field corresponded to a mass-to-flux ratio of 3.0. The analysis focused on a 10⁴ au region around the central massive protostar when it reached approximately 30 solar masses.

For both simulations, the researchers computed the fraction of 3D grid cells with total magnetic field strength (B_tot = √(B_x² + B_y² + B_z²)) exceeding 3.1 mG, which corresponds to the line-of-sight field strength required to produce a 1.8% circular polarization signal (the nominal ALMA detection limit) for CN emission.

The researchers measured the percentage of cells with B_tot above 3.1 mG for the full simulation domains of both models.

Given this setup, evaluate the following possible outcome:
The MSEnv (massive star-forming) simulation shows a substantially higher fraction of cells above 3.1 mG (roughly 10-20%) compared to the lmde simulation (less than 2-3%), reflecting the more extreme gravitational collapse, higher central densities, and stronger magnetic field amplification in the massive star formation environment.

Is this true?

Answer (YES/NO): NO